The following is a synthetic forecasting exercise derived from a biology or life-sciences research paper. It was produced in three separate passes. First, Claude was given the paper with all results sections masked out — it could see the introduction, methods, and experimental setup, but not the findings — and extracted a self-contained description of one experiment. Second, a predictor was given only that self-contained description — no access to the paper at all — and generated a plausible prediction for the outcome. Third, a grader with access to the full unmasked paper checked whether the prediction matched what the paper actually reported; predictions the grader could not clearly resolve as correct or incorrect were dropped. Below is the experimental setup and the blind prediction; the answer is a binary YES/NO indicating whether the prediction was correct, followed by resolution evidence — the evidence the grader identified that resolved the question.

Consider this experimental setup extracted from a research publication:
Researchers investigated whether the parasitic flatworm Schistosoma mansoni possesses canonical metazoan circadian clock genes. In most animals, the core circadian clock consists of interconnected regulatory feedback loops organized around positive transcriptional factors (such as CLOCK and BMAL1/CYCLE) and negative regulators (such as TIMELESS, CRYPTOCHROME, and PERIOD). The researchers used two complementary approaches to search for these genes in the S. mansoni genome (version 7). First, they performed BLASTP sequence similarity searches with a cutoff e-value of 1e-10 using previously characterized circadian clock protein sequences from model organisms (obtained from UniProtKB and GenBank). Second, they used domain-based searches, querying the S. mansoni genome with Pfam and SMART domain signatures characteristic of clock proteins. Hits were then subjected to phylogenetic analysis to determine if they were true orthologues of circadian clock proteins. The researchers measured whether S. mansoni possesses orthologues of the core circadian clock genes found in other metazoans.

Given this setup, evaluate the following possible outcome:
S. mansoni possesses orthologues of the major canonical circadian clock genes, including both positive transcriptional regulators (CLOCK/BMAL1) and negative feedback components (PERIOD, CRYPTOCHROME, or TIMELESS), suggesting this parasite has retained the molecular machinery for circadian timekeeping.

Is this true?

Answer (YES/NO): NO